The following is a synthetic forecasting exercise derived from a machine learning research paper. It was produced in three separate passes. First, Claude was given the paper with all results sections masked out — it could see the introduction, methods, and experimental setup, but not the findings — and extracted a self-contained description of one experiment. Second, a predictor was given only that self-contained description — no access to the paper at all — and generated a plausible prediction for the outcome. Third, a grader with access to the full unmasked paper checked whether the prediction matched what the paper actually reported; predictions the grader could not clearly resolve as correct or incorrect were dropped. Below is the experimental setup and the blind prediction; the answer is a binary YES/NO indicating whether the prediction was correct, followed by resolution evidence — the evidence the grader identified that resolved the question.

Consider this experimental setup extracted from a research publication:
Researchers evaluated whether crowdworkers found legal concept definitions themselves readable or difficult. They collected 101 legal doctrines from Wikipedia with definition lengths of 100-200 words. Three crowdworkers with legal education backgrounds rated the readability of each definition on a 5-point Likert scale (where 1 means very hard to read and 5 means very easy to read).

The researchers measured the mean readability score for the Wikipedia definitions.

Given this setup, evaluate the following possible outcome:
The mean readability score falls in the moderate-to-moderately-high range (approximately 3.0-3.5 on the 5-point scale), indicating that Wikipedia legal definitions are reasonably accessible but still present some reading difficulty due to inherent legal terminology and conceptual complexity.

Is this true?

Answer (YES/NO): NO